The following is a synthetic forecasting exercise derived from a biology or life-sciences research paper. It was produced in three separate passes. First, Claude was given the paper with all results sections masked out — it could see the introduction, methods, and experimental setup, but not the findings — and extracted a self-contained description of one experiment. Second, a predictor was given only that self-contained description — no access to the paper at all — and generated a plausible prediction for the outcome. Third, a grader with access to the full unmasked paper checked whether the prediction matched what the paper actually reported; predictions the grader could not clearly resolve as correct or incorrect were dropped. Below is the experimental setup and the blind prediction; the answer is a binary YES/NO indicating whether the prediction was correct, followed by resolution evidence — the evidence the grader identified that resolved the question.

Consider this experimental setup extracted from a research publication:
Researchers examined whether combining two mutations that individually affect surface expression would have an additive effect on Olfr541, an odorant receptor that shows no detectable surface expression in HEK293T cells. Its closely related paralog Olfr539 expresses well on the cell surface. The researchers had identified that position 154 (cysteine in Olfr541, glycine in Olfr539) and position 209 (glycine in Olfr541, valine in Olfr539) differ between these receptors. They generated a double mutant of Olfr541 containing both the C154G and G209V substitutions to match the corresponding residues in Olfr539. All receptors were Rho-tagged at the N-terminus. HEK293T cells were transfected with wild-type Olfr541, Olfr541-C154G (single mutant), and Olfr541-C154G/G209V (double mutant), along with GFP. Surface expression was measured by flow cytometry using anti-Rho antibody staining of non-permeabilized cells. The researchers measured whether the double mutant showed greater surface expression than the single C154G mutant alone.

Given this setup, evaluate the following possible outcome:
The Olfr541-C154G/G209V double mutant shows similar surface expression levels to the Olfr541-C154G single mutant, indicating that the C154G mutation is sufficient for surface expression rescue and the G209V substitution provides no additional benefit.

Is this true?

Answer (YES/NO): NO